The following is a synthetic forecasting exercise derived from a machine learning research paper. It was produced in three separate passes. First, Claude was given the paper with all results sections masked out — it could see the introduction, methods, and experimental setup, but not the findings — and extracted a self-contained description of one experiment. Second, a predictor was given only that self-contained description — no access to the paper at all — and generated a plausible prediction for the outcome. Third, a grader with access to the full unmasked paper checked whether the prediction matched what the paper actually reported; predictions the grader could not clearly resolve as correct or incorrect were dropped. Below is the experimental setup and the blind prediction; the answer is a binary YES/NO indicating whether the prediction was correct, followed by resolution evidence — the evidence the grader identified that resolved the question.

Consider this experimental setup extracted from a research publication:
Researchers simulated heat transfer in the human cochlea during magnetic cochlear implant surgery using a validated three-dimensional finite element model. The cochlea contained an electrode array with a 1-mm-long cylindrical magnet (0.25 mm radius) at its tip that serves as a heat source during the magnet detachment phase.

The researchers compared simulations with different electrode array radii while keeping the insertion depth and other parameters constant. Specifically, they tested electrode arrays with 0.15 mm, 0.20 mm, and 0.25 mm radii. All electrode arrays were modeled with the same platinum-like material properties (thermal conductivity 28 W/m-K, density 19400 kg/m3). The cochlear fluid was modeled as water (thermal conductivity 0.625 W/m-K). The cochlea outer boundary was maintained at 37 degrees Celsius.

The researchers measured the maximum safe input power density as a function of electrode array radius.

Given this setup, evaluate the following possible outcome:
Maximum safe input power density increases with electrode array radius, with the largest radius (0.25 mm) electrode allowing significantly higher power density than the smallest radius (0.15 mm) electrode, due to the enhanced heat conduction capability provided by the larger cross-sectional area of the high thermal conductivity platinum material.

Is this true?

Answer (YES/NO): YES